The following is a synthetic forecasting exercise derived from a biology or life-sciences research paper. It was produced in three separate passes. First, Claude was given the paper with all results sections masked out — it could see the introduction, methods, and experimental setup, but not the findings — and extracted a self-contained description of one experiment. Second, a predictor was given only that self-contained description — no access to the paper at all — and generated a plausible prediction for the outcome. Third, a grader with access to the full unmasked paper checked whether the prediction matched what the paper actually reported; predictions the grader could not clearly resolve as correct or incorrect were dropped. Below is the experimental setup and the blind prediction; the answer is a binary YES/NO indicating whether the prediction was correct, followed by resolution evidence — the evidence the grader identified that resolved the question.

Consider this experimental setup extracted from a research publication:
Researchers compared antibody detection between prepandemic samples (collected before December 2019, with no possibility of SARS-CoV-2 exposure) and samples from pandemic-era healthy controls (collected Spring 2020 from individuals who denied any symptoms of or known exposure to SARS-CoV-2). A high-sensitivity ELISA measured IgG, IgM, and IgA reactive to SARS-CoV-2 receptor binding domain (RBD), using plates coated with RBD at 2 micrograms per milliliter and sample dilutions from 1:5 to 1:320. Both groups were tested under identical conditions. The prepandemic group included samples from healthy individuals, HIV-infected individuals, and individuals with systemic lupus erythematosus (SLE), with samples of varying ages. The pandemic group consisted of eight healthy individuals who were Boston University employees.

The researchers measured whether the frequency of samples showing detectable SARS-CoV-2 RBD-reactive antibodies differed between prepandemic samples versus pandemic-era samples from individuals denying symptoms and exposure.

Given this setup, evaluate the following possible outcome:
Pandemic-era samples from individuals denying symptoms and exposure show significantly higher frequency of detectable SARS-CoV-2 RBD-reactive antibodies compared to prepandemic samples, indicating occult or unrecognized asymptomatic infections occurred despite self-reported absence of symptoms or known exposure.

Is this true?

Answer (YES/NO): NO